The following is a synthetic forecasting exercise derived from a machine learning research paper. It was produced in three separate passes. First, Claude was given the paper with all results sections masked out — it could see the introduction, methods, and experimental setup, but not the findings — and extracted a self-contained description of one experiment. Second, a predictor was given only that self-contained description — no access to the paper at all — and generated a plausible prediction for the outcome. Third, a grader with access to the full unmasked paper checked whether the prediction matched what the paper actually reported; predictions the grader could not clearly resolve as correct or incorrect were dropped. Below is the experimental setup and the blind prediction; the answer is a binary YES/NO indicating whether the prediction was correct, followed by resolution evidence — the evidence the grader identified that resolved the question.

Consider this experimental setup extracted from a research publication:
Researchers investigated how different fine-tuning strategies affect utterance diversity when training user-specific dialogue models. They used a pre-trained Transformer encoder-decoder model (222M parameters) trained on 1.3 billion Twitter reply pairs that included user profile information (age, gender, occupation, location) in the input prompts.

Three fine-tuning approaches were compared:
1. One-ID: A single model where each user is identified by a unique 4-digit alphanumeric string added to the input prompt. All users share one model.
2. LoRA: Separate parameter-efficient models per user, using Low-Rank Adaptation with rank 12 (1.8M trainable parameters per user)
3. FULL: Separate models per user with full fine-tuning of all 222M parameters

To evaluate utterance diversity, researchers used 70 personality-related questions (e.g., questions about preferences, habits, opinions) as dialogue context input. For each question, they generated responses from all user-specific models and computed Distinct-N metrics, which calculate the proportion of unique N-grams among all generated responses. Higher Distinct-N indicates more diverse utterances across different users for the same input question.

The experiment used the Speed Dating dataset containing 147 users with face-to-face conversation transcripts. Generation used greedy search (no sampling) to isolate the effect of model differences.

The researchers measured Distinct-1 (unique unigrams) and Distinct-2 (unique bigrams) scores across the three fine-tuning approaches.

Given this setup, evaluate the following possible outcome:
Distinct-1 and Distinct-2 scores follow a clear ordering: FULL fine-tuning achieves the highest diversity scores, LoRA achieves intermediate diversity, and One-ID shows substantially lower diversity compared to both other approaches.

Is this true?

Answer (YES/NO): NO